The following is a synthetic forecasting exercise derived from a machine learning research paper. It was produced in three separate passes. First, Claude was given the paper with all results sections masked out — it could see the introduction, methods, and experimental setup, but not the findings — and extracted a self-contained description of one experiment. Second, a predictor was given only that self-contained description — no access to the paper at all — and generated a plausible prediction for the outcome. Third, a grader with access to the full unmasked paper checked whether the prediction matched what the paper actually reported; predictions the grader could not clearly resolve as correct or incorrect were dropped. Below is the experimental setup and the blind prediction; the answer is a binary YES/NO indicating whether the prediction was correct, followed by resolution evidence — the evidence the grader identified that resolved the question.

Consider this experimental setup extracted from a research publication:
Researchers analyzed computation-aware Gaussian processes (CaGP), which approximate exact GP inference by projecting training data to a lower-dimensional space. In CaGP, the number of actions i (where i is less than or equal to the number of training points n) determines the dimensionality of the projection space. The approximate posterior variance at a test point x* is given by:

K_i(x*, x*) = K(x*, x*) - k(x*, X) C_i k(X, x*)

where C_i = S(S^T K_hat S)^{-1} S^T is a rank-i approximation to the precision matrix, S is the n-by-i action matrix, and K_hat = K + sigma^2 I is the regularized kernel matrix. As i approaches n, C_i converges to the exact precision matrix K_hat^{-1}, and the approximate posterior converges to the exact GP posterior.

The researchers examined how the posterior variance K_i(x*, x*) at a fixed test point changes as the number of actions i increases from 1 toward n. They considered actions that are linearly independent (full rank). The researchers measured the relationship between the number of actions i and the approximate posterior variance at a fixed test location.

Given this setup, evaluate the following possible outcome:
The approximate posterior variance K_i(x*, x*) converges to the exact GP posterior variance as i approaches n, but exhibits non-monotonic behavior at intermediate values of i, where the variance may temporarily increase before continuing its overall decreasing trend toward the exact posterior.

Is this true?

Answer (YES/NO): NO